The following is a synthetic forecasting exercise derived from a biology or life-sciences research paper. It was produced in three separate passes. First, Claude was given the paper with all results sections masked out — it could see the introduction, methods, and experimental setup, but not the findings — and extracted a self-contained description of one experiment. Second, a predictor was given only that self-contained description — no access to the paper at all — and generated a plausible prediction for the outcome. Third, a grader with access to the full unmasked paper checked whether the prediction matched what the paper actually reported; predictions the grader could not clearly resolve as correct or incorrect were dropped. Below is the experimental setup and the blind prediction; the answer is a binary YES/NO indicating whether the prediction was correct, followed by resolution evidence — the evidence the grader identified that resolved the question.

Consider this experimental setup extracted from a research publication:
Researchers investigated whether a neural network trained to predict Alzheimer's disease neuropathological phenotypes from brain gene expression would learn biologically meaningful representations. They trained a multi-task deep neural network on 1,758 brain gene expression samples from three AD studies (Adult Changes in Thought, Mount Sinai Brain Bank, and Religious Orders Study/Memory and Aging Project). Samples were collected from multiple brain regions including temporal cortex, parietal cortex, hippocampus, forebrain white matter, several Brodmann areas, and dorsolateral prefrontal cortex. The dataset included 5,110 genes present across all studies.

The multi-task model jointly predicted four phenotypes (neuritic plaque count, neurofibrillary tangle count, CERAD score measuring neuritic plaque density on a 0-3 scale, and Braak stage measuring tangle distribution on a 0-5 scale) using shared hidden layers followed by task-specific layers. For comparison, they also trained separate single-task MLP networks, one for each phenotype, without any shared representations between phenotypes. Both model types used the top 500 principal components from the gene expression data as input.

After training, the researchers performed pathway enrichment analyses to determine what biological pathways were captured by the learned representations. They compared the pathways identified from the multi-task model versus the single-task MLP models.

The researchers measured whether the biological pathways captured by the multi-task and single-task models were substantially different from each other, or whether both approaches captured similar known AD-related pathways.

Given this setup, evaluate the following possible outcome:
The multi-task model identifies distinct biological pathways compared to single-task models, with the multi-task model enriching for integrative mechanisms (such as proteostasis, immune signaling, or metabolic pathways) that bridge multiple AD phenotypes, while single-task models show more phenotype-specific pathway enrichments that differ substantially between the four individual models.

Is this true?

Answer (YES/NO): NO